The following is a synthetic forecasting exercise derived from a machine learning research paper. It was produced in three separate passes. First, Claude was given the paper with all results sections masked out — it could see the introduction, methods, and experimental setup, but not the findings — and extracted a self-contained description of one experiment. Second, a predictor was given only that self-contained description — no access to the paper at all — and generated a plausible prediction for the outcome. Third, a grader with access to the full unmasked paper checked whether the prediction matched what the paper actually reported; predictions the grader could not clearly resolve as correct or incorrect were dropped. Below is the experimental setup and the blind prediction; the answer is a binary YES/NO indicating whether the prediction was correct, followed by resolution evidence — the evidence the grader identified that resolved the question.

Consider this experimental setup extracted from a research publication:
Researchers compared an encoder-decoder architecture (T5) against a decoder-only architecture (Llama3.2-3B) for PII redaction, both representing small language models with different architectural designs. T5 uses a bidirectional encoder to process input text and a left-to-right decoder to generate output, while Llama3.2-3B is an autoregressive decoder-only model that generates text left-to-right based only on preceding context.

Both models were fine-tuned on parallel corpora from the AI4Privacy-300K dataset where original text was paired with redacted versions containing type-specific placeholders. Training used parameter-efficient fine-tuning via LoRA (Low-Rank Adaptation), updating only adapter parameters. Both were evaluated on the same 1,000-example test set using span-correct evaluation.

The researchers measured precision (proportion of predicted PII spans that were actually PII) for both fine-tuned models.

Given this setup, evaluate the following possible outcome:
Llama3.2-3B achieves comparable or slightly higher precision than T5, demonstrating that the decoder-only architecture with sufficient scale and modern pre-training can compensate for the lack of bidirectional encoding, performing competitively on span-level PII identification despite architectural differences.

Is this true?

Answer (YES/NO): NO